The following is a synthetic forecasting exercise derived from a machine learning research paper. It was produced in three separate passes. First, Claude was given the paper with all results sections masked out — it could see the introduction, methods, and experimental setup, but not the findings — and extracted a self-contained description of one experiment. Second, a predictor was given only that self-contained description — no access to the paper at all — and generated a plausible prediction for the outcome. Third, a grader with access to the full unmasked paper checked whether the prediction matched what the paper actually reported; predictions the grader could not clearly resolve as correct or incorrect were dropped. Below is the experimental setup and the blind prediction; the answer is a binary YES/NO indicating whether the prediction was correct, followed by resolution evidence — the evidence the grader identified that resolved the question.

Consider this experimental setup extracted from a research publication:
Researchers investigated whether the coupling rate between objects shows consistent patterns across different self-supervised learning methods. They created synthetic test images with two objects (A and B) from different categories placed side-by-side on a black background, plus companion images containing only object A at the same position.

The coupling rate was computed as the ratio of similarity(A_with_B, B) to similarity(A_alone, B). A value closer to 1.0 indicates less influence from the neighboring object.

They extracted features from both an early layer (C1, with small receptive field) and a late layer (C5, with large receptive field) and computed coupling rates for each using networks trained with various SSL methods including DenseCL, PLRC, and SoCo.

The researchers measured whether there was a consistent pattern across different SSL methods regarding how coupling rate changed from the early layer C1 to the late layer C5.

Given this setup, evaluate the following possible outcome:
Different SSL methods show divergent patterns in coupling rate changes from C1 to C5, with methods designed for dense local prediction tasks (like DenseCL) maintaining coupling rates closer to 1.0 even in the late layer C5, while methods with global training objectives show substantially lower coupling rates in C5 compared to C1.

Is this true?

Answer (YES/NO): NO